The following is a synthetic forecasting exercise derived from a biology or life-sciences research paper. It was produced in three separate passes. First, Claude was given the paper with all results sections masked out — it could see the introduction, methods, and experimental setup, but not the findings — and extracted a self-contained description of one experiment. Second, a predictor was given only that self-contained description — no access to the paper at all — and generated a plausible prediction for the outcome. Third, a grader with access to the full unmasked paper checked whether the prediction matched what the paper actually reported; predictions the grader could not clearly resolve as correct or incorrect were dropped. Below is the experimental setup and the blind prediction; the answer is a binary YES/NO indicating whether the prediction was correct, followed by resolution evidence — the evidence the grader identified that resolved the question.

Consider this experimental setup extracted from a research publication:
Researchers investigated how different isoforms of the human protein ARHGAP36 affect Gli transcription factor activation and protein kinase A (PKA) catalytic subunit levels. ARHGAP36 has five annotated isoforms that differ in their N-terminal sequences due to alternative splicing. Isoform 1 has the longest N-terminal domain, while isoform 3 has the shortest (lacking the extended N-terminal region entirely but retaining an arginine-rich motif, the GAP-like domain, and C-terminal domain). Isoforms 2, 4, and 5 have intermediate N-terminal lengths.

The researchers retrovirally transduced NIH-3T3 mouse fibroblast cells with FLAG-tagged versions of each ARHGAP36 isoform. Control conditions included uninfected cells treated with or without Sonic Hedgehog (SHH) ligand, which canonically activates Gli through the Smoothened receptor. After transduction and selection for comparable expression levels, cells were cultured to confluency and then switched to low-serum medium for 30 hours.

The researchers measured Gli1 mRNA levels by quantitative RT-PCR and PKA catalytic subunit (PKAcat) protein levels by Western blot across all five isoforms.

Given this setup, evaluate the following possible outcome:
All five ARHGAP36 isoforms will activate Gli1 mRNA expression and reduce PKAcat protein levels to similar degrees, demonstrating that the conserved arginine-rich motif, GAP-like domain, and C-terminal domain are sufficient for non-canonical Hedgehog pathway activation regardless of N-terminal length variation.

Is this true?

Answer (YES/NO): NO